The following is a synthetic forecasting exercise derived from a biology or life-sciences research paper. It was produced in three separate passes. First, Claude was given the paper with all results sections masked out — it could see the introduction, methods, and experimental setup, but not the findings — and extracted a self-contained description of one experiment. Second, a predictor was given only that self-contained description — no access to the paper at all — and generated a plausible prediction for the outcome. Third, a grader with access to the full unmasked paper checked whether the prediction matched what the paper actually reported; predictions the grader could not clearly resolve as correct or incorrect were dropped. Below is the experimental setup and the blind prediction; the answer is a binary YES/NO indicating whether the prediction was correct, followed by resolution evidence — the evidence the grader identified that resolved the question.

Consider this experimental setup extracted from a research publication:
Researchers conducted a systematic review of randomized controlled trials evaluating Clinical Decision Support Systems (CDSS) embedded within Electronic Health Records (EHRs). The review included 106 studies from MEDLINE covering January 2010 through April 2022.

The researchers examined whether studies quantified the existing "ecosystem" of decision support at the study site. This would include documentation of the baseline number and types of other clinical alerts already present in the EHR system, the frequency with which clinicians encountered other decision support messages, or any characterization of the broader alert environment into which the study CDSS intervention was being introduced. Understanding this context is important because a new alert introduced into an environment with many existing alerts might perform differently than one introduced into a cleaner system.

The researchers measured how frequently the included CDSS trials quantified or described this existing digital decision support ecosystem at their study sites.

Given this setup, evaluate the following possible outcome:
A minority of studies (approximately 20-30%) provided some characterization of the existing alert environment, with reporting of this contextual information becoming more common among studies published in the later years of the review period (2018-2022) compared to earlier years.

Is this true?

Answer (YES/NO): NO